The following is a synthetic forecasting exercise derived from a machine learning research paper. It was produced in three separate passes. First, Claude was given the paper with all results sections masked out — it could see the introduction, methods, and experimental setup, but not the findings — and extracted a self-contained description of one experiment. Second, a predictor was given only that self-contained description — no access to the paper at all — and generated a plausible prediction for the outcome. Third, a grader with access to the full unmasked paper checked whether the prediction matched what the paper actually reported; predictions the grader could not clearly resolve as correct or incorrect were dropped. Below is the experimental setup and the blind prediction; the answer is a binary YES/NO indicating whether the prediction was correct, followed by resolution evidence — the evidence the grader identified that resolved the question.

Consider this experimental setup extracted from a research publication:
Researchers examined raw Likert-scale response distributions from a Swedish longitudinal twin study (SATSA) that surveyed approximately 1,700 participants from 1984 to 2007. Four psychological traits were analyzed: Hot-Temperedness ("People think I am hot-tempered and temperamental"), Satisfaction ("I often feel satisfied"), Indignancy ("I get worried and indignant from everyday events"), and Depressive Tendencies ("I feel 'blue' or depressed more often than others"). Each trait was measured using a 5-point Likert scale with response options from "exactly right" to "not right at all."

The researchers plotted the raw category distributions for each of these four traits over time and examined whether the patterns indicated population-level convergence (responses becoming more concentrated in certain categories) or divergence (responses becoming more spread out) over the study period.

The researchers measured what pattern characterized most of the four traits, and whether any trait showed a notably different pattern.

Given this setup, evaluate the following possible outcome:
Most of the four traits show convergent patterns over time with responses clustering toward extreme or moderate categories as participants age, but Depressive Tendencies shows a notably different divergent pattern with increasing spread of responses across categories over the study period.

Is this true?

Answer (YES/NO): NO